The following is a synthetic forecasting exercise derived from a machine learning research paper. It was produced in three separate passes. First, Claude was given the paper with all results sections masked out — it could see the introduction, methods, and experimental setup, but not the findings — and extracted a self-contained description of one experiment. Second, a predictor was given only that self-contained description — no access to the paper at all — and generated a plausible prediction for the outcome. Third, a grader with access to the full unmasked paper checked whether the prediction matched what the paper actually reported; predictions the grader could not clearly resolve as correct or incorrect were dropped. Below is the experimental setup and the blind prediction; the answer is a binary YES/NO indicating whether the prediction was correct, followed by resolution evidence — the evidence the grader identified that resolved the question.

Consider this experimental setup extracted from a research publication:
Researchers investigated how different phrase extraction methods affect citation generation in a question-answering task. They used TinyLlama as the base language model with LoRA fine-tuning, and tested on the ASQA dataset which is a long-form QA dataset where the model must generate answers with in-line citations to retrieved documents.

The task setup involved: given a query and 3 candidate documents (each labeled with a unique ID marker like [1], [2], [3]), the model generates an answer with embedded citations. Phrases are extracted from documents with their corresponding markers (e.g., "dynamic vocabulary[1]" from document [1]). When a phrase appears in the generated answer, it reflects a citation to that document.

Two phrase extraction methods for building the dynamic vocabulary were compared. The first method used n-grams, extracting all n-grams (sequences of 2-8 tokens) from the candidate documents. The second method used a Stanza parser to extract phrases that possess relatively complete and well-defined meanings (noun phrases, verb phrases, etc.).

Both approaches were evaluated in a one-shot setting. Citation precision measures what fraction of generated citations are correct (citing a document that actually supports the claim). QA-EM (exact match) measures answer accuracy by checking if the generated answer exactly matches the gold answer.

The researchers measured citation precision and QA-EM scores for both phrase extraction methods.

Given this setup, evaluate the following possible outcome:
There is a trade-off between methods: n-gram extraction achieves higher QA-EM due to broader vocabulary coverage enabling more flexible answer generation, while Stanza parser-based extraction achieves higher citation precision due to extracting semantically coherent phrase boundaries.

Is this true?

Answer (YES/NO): NO